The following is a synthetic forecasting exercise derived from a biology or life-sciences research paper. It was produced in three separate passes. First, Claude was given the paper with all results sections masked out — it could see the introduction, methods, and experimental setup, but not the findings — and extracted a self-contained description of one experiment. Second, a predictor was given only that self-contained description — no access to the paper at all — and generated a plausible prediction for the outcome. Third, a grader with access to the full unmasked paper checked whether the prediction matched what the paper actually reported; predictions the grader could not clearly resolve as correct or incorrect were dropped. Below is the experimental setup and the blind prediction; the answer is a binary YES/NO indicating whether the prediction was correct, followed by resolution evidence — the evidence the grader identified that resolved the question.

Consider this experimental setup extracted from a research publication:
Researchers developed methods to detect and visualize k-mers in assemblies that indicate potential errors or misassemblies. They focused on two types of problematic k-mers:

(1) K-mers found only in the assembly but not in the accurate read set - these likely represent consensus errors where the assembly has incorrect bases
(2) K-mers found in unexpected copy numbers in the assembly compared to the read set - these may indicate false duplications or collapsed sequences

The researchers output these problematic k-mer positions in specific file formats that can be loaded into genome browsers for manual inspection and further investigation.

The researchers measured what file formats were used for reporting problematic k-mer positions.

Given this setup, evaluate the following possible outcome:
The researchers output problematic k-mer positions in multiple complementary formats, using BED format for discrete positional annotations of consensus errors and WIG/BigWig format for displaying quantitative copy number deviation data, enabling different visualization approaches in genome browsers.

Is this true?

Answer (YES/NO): NO